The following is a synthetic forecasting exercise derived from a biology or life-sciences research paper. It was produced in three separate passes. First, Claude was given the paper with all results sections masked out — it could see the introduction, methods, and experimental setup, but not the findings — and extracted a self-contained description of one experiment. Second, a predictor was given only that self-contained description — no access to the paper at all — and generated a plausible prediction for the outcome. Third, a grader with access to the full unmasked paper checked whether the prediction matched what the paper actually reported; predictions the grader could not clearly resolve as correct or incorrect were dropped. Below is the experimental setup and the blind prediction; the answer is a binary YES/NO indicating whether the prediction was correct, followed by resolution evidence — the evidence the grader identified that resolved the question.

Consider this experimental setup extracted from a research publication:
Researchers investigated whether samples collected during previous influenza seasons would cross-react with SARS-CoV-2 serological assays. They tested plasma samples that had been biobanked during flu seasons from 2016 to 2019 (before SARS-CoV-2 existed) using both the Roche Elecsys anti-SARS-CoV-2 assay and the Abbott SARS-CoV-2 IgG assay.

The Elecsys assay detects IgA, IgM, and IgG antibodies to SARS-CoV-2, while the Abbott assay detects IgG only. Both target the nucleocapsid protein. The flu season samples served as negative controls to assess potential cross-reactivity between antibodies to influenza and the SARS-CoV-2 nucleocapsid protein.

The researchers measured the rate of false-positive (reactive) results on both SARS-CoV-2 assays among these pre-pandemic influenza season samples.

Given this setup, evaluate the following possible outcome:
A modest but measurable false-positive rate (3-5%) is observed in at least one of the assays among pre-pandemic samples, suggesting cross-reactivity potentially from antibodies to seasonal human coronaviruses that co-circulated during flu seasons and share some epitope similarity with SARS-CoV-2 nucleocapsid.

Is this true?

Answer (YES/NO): NO